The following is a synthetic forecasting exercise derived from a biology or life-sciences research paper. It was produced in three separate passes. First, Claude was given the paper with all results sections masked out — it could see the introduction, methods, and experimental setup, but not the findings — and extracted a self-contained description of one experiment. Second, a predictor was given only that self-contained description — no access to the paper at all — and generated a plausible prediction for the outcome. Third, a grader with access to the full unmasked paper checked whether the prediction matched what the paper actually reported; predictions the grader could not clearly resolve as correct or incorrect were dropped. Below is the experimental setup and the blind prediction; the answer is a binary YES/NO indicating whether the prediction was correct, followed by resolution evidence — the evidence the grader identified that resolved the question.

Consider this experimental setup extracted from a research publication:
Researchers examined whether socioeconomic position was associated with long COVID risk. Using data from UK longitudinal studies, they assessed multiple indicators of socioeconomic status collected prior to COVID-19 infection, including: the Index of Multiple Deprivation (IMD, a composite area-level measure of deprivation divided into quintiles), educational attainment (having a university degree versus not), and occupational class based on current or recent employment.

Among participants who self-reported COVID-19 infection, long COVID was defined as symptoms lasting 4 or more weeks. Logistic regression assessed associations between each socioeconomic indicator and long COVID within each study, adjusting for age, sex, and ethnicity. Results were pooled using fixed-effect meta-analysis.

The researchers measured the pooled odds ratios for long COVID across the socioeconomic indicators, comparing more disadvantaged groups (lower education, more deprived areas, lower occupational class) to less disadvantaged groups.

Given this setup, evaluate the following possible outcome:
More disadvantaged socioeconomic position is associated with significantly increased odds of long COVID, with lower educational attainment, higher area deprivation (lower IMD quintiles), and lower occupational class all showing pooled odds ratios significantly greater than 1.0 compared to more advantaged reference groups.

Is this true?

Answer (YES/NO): NO